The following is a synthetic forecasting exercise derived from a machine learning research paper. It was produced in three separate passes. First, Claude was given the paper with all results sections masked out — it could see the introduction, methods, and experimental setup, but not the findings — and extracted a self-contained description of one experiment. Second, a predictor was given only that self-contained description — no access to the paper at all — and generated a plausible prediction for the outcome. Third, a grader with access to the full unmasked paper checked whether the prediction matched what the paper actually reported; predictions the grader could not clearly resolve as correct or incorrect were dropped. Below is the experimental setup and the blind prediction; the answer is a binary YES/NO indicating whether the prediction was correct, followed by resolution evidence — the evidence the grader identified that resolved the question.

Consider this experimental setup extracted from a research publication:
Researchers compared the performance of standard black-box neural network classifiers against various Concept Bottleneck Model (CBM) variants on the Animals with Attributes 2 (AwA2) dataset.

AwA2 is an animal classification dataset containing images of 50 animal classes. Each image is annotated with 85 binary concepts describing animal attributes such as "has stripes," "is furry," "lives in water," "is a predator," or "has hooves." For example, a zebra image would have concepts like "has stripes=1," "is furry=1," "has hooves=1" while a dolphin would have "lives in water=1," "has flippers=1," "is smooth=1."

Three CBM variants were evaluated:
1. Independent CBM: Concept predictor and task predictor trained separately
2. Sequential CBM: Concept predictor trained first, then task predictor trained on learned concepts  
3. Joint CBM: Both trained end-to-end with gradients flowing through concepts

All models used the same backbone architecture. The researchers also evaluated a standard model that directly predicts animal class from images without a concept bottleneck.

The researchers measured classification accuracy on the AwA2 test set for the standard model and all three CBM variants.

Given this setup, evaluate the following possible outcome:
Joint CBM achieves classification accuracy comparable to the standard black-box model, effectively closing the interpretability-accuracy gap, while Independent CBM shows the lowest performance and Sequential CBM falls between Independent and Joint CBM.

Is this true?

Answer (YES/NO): NO